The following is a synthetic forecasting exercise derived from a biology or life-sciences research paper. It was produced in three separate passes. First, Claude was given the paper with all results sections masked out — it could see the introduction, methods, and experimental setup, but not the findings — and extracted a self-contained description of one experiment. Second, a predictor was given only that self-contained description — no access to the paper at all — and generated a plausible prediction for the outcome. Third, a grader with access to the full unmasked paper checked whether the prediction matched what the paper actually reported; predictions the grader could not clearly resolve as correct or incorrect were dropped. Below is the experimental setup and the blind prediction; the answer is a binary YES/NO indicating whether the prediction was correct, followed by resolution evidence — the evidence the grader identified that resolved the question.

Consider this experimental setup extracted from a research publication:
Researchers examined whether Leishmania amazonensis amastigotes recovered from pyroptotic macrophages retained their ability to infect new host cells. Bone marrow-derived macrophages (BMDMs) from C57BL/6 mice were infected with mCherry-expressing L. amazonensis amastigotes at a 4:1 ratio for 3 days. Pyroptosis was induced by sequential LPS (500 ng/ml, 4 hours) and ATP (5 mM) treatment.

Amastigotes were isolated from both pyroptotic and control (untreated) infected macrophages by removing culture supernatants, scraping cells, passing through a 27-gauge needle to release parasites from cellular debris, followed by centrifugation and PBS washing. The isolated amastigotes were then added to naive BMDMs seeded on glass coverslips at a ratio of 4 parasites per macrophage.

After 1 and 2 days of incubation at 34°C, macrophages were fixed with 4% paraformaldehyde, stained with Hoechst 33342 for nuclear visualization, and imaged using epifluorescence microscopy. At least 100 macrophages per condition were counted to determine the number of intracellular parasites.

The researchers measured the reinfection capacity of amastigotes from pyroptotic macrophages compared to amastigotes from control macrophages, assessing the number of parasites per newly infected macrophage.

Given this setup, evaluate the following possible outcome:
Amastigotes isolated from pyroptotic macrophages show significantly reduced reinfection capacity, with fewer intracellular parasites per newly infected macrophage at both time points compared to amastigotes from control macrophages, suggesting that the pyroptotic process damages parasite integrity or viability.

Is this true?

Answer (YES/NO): NO